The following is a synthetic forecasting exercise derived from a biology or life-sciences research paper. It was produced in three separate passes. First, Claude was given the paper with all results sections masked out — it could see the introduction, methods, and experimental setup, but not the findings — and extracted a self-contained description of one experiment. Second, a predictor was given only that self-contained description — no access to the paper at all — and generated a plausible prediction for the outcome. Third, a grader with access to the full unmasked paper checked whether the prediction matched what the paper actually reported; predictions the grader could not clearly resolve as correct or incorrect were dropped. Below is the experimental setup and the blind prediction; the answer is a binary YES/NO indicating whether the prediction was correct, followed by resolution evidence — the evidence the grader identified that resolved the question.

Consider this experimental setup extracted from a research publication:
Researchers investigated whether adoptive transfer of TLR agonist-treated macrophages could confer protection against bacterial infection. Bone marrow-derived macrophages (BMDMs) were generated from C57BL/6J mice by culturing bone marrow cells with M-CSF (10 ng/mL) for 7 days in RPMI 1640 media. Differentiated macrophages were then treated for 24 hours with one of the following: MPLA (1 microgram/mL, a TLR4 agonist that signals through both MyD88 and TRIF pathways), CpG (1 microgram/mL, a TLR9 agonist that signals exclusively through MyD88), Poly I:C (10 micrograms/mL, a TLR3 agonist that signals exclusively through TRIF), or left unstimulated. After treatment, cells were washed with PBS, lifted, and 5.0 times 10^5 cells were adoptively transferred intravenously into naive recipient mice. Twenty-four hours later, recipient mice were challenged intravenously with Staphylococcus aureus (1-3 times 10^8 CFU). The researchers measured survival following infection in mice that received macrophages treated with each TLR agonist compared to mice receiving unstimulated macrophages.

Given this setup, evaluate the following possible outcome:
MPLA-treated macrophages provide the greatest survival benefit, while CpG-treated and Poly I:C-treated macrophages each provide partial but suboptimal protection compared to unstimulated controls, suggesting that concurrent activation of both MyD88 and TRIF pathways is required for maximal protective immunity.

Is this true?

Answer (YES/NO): NO